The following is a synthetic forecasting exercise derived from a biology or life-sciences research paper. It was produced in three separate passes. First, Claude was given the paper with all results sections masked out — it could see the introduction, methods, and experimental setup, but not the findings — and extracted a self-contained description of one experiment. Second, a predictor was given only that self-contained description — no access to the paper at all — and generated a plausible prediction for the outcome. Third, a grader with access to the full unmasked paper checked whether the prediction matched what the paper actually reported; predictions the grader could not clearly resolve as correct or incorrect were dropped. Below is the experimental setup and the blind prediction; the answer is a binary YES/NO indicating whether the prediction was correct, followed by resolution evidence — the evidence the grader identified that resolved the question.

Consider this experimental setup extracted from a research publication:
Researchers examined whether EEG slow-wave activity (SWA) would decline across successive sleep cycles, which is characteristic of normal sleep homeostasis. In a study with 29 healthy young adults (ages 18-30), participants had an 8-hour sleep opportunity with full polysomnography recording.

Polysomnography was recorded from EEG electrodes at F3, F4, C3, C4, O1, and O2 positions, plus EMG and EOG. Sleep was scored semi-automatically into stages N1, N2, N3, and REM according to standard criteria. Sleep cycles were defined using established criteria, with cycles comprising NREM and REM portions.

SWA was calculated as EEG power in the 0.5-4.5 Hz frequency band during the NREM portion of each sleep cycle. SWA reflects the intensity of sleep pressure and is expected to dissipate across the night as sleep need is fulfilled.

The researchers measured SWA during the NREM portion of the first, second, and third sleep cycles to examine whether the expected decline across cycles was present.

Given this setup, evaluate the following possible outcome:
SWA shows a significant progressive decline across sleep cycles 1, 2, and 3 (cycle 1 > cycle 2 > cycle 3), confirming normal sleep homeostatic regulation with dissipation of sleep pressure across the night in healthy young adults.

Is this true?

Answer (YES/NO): YES